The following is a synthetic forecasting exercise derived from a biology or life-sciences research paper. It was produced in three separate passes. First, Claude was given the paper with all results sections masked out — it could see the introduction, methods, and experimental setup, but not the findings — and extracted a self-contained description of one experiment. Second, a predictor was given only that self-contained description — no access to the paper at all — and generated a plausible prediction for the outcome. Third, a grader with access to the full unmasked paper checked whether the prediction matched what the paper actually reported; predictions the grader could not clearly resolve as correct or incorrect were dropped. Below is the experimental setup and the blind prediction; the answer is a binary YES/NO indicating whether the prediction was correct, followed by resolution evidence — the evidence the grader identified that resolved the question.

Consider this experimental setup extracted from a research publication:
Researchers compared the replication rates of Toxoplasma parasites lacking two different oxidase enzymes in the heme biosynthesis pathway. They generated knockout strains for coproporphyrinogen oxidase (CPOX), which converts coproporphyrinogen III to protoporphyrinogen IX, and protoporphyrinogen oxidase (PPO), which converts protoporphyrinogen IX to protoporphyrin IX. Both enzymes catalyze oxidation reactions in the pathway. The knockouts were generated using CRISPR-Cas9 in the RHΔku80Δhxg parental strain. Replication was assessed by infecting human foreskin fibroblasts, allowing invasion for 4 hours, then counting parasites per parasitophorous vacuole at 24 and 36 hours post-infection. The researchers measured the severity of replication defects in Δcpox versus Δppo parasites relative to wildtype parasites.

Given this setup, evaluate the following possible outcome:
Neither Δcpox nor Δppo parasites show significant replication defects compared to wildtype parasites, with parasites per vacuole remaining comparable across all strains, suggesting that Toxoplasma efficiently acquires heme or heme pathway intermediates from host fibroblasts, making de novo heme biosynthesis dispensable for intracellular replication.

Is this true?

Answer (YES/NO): NO